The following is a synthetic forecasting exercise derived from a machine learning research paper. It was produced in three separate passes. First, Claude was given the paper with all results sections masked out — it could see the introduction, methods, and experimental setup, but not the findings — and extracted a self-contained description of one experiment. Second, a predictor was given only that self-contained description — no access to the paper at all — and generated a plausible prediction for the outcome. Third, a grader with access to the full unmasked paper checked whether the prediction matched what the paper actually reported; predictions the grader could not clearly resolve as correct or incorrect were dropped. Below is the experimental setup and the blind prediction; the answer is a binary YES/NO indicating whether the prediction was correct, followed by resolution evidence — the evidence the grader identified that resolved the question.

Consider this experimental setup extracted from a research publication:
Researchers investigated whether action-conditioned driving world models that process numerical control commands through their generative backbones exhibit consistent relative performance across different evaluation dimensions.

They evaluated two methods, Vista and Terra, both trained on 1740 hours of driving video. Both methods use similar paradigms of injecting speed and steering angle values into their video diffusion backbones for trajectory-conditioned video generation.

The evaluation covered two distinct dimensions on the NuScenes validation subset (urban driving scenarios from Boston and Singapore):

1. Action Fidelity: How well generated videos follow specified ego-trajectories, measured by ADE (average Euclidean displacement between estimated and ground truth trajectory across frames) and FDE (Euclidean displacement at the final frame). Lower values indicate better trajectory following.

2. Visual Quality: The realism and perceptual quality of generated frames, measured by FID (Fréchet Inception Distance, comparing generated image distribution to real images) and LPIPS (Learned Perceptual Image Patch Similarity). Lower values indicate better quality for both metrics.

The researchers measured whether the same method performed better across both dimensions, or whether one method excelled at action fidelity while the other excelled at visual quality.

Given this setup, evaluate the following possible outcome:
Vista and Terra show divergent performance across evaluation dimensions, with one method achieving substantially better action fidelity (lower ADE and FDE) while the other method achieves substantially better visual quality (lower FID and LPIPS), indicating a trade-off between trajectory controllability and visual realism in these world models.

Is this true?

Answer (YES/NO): NO